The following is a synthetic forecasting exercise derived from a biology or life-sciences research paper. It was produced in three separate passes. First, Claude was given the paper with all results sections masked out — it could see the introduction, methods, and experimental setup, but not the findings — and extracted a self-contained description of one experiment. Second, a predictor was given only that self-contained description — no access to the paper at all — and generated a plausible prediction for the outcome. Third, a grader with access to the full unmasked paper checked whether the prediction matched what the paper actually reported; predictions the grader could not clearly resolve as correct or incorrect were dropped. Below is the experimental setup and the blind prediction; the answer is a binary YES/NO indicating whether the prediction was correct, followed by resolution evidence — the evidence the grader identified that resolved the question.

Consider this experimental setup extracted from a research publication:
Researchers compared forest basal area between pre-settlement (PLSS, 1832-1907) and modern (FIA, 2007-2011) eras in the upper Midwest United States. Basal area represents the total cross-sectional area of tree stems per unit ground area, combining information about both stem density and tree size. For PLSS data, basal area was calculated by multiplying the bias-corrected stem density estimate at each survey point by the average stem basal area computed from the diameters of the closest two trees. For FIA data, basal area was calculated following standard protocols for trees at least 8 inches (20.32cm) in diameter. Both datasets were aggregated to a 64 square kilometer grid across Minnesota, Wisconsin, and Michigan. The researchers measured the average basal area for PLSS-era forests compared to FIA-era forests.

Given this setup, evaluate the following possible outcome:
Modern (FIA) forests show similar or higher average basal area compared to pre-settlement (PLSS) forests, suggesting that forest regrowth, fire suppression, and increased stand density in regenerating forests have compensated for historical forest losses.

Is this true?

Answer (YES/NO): NO